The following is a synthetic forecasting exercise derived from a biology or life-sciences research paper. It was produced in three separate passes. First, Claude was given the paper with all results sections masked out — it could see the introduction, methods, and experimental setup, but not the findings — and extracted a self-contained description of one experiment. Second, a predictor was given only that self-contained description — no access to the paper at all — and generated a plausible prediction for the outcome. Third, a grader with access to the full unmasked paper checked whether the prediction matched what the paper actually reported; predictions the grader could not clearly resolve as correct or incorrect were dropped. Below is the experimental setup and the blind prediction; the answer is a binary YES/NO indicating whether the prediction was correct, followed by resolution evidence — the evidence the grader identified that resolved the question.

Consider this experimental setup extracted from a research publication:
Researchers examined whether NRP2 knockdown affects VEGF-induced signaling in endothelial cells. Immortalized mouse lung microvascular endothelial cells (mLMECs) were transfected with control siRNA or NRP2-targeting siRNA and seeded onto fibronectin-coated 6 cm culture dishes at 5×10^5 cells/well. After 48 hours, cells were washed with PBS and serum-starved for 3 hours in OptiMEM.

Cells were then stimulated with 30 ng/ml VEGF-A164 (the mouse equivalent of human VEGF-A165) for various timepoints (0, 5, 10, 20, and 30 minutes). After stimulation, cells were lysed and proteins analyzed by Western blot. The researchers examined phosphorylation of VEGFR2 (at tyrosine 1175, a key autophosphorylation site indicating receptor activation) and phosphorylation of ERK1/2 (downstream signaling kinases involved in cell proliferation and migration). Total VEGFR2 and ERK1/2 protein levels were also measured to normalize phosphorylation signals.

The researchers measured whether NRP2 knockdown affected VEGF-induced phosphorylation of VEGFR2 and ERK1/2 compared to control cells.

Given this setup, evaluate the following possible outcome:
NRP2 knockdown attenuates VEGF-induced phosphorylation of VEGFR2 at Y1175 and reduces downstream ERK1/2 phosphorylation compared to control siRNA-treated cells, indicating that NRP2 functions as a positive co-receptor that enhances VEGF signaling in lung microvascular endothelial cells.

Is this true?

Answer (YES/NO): NO